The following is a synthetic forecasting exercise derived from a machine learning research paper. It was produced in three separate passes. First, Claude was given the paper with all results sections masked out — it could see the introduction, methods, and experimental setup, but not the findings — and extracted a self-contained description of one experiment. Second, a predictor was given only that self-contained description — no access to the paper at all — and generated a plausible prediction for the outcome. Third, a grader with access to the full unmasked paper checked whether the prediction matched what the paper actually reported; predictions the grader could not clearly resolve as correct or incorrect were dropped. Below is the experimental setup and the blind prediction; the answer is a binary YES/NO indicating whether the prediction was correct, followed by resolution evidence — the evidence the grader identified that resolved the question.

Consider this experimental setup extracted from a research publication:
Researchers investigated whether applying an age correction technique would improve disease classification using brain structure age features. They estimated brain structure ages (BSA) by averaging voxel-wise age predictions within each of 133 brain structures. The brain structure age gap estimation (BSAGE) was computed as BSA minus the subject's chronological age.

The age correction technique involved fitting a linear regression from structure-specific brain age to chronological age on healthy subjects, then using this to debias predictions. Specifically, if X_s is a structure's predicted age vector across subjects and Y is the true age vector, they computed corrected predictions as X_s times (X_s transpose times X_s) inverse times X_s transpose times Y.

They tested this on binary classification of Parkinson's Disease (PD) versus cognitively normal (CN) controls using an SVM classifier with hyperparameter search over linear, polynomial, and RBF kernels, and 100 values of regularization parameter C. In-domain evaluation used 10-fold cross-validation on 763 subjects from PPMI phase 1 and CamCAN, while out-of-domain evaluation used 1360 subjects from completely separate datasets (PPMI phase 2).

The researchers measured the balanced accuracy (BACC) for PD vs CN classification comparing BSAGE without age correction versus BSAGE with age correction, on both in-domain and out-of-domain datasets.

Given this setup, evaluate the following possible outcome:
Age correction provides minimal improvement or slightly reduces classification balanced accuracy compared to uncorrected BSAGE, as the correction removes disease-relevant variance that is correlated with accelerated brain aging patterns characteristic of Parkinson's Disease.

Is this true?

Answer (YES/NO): NO